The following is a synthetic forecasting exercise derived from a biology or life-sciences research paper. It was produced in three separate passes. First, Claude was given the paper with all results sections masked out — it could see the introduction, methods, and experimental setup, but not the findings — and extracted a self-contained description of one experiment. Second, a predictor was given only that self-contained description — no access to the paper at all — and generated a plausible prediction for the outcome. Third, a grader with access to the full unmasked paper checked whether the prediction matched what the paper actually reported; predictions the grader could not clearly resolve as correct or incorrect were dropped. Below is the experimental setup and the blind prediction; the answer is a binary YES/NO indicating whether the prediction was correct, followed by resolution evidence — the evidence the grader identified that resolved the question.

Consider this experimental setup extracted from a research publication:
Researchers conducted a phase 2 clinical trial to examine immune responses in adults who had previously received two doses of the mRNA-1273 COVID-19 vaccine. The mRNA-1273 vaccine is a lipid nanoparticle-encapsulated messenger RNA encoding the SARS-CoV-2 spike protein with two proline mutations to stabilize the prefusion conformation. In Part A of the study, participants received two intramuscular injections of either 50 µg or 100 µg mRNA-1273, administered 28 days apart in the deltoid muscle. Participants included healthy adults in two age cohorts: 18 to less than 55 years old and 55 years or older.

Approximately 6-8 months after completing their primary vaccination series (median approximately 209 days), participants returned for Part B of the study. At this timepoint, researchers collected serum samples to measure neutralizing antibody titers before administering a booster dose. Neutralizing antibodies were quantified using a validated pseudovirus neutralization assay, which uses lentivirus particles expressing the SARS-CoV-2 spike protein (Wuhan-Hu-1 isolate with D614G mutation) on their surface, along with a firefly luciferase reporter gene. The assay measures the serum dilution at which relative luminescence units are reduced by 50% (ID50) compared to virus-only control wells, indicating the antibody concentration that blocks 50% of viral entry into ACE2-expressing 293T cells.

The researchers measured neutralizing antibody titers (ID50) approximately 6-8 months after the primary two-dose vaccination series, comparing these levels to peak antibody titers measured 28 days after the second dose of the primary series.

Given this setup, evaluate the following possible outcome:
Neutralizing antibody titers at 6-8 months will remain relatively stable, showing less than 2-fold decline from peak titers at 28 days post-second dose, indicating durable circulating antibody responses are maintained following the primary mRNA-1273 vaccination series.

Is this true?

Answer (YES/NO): NO